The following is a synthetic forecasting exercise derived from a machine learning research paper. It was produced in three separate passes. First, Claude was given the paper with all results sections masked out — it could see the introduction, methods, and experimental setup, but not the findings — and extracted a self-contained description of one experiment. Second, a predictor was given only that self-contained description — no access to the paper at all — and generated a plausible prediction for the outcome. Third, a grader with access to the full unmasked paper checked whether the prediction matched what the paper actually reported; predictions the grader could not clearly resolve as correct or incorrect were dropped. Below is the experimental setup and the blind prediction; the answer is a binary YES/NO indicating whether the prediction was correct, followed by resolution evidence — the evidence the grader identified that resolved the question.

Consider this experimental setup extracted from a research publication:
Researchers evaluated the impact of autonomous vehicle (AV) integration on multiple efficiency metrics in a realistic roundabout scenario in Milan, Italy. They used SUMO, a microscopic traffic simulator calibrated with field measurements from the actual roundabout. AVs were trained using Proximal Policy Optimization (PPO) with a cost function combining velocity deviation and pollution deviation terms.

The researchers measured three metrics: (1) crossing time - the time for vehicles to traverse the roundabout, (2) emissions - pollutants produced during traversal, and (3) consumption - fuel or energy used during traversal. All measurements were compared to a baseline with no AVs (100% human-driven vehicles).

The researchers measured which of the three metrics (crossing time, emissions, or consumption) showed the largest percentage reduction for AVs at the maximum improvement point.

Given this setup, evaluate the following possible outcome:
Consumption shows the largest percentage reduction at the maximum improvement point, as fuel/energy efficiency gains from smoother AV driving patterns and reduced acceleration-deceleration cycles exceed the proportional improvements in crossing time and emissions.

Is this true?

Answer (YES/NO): NO